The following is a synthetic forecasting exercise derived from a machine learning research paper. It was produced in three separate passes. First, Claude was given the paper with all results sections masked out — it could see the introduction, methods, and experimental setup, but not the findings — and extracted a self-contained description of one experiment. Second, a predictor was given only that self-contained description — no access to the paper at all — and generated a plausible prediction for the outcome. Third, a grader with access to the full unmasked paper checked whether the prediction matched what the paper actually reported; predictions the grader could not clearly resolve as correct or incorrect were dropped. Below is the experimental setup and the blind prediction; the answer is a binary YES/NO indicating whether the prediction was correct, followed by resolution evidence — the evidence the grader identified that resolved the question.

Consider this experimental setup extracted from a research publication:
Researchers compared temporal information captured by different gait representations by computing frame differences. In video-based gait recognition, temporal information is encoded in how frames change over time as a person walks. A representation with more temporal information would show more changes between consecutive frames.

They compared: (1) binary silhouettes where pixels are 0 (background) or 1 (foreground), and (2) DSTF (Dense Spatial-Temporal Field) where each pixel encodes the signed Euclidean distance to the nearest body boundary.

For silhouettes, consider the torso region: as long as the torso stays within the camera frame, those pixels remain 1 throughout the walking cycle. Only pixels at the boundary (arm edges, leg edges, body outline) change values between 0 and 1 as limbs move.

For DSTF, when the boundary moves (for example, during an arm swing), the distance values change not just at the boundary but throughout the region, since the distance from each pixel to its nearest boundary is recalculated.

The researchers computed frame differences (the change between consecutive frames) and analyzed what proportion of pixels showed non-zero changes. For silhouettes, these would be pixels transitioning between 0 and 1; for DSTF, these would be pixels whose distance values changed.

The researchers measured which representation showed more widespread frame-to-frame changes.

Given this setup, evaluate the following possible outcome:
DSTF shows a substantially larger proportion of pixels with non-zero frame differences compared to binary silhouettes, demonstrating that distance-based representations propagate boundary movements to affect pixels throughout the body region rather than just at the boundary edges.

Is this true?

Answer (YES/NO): YES